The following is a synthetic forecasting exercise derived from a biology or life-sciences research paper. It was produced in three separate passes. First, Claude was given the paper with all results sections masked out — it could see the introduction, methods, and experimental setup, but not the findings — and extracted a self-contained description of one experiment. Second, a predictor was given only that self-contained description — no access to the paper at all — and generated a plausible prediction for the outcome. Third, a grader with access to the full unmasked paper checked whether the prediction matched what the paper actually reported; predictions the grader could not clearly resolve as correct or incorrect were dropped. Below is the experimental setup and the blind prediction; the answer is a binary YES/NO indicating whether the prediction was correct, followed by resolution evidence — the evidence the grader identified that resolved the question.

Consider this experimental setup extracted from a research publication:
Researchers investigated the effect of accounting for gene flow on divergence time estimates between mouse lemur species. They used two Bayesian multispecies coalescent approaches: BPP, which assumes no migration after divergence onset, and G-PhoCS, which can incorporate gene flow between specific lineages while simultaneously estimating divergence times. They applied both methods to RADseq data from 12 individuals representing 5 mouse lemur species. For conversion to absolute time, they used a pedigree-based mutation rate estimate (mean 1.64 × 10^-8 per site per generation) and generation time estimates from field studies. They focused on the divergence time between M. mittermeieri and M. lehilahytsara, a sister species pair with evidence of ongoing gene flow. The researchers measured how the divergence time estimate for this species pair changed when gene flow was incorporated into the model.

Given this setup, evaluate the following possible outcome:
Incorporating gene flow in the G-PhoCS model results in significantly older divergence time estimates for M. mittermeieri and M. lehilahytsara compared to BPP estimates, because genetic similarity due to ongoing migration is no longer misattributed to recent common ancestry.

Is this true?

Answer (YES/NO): YES